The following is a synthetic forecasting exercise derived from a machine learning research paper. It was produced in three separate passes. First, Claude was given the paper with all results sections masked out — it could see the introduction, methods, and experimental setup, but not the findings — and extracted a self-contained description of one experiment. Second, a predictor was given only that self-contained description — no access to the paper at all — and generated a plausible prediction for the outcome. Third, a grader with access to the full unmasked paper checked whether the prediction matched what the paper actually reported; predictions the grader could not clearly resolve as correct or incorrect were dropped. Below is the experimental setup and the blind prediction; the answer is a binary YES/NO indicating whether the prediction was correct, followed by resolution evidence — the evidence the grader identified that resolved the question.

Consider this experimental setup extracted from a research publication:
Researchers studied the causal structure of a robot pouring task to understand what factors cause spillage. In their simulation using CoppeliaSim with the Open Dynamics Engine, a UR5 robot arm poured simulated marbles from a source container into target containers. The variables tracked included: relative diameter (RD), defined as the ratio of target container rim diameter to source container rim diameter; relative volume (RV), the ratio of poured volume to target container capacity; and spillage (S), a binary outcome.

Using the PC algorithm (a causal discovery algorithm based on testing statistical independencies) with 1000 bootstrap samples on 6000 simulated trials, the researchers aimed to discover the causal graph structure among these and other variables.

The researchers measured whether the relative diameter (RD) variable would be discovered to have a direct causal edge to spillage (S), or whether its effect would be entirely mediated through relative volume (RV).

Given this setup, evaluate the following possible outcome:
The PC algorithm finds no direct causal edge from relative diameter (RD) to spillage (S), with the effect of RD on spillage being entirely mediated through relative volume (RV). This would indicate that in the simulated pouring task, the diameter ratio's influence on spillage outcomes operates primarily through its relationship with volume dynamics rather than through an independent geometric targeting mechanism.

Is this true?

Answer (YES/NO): NO